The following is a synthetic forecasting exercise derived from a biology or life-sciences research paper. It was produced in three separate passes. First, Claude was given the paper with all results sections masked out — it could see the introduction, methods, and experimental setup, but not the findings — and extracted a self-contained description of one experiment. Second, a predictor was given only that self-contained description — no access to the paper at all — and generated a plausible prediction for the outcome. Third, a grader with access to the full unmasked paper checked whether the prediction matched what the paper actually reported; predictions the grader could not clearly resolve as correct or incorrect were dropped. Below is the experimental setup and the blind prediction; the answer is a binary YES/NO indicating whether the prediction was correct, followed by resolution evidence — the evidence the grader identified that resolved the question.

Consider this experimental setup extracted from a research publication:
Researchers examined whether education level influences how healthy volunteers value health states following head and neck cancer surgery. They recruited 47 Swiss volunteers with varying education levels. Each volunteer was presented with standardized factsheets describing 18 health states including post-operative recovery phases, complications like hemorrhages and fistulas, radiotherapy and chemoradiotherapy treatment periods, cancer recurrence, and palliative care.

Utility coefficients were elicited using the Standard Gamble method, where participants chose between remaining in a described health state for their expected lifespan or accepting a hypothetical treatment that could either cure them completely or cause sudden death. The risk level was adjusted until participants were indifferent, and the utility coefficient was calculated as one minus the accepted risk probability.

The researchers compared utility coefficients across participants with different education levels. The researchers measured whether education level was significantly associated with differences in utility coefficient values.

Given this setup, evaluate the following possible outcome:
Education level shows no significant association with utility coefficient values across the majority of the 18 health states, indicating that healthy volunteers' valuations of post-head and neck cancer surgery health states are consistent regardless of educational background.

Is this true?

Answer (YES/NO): YES